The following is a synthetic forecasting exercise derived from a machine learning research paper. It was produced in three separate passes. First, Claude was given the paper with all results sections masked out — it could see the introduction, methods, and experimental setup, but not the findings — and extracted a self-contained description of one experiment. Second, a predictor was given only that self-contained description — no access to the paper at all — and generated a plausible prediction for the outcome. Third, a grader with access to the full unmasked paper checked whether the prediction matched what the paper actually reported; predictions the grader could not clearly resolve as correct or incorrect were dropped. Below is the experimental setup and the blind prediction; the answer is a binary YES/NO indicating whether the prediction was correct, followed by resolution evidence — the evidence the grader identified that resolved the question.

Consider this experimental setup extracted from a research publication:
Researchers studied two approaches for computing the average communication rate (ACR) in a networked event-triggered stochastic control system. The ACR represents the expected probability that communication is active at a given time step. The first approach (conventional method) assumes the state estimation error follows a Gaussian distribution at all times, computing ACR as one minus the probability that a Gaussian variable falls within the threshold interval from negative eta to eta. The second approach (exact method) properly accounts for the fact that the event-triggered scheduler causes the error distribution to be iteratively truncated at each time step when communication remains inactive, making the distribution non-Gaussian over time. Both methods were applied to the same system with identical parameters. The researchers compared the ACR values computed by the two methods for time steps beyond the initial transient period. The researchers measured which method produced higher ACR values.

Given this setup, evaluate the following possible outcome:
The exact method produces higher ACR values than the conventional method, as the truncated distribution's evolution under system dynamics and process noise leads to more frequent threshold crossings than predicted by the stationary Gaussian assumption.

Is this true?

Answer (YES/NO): NO